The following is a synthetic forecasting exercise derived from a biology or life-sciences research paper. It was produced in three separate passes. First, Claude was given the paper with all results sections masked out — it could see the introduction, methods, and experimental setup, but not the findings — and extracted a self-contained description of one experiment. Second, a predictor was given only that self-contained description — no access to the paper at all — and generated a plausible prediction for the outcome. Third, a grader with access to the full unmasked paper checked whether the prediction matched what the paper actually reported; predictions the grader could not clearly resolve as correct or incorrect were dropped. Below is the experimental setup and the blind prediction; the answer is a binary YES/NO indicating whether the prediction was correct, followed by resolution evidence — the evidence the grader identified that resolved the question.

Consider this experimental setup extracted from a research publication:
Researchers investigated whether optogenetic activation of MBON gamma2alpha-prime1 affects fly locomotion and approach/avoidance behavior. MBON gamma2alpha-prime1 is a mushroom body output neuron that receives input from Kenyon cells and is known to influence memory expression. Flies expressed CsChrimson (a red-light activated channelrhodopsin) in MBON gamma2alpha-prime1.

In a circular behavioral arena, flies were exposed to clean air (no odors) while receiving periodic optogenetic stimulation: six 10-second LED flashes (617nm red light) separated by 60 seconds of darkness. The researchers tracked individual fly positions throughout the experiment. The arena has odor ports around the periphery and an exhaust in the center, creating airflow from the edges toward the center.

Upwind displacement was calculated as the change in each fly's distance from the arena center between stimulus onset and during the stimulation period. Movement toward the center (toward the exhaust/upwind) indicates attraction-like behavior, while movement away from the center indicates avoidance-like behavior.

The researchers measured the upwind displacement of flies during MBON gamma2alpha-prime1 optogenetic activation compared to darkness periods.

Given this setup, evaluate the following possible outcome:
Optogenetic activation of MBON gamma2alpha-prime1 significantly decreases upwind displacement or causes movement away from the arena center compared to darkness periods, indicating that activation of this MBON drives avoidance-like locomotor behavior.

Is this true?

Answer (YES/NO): NO